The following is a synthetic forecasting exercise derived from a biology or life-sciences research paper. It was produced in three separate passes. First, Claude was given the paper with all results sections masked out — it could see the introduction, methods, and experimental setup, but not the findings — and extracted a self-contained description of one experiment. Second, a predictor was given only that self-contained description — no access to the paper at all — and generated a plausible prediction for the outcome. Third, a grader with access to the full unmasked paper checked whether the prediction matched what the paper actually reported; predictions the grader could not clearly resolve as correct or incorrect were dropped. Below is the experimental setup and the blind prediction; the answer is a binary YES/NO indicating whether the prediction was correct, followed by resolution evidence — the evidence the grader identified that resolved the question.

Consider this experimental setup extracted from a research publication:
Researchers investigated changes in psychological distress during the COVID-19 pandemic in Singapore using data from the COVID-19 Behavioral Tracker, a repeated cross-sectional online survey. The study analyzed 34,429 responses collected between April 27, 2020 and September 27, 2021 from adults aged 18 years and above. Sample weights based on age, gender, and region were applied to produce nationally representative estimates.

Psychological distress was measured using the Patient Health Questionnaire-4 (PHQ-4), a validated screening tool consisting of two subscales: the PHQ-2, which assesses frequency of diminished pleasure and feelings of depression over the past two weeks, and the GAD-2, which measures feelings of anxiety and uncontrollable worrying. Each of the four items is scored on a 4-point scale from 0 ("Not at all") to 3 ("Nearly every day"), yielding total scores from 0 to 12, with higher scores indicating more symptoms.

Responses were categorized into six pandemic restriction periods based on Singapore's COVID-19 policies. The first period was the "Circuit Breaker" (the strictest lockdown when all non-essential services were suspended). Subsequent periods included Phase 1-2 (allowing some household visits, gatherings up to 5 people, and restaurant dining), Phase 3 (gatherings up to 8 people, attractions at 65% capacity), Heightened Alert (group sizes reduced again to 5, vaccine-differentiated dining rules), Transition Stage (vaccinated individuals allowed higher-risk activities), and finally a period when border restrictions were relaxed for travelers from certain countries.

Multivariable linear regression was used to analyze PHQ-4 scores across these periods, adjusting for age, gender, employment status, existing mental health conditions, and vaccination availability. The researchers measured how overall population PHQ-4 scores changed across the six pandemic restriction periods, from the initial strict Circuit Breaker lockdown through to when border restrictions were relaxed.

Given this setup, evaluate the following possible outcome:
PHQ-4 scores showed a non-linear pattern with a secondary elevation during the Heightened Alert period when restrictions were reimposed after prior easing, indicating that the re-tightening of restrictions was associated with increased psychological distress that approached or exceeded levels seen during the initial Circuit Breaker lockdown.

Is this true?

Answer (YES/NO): NO